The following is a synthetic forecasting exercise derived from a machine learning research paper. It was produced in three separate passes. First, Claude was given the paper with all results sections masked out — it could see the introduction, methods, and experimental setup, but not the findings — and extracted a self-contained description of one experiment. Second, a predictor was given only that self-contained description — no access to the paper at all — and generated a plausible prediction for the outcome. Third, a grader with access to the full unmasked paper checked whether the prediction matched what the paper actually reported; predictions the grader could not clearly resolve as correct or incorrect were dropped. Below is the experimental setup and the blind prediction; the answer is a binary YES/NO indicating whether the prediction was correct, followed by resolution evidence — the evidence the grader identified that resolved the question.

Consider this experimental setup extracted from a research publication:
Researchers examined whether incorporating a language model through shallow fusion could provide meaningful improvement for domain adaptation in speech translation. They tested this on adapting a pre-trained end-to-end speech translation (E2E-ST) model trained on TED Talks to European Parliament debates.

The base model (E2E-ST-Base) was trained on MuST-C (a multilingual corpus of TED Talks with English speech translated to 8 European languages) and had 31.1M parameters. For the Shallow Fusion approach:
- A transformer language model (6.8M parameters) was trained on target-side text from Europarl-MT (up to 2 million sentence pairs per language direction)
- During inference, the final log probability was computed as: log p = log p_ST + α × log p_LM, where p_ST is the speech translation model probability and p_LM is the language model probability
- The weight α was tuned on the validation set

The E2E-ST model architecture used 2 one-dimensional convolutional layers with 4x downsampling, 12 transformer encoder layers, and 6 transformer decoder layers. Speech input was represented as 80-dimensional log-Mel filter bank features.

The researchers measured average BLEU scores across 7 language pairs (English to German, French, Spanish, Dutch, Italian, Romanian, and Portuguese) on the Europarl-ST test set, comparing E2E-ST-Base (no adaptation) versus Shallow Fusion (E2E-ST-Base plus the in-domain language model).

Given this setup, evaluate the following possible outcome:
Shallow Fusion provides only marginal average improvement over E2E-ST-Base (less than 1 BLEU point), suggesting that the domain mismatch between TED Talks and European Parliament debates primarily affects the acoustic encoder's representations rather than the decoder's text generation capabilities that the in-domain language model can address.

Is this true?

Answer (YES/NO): NO